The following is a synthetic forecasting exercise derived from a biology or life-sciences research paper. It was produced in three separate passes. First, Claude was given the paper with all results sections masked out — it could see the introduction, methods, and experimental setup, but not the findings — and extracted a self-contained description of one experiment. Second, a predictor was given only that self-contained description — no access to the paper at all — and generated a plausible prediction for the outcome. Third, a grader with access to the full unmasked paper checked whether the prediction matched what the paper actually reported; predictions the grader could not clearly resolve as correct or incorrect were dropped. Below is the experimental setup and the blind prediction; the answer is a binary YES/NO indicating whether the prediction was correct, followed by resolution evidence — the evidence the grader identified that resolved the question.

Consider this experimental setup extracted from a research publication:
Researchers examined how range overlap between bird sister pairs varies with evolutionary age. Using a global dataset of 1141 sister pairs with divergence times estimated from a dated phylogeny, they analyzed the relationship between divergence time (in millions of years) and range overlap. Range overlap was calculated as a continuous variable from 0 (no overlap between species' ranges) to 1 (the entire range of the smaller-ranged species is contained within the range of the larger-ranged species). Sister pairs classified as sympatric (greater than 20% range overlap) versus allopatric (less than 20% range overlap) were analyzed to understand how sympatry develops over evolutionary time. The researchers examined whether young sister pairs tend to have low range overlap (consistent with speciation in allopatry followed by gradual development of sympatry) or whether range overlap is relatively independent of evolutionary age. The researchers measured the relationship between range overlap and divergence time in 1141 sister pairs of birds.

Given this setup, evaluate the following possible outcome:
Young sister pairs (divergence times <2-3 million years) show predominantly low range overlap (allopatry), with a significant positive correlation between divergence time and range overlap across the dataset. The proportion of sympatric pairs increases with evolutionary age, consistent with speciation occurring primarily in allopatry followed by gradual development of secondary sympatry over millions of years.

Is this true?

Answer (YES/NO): YES